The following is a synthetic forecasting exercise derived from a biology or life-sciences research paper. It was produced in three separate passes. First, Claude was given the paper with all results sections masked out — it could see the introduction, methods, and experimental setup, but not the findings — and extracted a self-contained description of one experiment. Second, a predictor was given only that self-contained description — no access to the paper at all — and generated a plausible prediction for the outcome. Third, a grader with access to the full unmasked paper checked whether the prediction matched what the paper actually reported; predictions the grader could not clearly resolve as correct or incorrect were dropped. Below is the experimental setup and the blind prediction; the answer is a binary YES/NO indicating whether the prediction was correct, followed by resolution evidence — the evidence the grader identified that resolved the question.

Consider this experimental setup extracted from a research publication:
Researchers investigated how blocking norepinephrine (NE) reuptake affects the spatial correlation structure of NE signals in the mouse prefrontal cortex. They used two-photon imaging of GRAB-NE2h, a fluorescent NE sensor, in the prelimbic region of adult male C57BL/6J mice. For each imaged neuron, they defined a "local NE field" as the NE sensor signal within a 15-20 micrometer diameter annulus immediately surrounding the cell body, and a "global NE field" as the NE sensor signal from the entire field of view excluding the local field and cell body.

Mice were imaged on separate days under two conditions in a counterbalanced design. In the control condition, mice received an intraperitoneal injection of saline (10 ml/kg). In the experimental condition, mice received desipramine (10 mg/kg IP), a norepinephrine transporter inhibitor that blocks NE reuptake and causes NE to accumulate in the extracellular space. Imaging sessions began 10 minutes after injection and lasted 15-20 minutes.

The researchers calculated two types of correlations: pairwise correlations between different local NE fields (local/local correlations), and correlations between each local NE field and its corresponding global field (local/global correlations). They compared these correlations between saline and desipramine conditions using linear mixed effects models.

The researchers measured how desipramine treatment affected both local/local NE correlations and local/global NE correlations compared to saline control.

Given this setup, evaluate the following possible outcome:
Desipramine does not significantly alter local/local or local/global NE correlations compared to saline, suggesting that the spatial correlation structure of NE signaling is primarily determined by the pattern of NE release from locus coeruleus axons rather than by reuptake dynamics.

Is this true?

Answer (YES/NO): NO